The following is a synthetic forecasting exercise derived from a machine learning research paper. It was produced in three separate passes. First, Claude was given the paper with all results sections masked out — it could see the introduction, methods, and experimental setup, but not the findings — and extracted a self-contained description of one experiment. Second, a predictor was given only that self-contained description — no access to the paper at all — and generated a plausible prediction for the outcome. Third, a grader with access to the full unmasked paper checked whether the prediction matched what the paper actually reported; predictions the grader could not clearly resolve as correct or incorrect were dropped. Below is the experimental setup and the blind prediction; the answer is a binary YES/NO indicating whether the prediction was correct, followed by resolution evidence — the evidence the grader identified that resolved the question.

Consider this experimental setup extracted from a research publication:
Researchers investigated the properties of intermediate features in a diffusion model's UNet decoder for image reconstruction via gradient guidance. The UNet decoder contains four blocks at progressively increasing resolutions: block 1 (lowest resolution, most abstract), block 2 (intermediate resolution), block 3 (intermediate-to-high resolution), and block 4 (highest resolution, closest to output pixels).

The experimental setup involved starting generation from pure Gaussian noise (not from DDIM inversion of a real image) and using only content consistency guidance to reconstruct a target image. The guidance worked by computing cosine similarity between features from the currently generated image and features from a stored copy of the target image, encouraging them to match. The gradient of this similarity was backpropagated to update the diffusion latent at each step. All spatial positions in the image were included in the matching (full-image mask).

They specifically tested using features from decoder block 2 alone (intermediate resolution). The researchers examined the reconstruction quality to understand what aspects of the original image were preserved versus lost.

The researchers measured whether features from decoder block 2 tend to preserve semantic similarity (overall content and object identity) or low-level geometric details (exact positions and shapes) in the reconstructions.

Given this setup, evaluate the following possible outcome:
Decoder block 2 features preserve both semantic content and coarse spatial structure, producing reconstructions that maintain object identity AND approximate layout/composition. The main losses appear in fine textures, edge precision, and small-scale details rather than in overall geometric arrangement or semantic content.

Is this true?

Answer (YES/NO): NO